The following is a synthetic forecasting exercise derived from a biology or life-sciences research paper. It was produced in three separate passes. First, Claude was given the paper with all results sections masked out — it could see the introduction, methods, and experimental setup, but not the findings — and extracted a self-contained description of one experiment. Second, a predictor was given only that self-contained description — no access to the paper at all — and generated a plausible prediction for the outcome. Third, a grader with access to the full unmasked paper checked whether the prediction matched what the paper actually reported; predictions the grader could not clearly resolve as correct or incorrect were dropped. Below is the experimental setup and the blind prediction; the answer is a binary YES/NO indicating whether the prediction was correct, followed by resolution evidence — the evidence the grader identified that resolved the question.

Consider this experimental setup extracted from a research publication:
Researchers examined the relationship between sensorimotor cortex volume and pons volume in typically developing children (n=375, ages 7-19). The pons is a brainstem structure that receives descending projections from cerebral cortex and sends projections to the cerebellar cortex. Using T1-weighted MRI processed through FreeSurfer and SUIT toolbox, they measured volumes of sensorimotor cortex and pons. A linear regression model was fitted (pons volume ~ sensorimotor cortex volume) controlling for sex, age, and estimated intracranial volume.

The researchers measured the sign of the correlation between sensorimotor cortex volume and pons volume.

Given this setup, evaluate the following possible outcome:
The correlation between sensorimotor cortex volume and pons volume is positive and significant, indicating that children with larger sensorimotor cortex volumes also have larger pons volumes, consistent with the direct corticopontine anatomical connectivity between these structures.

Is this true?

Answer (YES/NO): NO